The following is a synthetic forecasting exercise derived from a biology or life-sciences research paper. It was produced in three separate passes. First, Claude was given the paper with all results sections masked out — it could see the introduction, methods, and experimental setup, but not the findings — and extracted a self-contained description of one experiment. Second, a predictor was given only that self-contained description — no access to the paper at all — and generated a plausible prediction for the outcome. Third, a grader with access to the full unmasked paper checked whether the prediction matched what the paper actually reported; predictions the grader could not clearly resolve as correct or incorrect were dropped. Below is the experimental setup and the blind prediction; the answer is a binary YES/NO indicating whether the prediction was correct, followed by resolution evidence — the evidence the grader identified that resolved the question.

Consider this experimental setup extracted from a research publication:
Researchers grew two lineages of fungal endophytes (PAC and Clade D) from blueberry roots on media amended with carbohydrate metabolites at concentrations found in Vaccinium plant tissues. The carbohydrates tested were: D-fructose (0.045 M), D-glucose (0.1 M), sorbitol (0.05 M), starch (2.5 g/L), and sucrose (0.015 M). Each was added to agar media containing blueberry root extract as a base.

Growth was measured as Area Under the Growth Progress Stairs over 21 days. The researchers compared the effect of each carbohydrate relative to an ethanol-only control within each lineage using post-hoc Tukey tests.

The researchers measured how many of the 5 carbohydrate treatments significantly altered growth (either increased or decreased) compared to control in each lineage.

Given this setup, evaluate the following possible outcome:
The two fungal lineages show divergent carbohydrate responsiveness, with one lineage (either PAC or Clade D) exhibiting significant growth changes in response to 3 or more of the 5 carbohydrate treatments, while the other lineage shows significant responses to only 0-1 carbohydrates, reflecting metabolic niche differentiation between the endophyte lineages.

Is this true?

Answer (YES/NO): YES